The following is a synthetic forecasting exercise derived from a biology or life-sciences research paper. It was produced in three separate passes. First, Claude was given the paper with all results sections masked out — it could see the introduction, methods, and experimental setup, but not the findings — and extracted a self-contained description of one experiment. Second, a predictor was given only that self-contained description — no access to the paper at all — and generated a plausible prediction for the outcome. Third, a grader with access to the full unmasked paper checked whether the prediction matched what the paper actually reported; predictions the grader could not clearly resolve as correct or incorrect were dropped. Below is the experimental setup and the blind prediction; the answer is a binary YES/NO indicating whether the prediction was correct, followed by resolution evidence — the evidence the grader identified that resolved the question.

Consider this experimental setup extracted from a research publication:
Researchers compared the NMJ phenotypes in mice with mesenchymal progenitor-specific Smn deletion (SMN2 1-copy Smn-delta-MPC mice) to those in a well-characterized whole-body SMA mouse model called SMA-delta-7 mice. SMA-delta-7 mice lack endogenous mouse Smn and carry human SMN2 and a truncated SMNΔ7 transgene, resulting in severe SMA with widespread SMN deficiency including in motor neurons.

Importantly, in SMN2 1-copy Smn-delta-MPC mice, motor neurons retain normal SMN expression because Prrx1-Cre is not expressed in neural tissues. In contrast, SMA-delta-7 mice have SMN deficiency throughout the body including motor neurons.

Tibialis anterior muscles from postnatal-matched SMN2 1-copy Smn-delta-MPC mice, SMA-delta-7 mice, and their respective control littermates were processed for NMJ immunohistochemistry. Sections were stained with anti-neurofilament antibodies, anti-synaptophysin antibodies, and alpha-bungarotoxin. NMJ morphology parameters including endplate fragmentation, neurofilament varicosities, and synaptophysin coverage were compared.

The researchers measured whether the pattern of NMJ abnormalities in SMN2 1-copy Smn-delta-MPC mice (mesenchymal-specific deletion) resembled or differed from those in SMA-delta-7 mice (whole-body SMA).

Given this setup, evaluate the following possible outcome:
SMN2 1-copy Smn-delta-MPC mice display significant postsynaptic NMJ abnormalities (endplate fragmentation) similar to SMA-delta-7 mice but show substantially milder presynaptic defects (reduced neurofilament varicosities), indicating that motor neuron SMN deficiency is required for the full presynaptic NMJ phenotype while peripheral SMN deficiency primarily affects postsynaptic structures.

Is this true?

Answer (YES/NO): NO